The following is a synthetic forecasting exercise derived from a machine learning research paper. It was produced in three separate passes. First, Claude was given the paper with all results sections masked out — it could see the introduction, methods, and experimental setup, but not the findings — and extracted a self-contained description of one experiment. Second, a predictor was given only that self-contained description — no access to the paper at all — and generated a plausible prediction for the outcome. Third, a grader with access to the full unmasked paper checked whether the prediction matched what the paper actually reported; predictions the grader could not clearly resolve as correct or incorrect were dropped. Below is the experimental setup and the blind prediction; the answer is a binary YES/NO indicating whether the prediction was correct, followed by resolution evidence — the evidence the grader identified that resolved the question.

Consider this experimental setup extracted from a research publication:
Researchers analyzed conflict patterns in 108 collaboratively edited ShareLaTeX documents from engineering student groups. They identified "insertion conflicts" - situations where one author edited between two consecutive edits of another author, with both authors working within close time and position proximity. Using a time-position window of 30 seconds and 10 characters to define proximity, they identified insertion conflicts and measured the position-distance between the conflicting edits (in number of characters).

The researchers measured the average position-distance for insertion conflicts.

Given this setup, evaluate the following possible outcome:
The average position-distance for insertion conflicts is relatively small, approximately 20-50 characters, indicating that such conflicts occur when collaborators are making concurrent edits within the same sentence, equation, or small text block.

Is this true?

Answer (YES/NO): NO